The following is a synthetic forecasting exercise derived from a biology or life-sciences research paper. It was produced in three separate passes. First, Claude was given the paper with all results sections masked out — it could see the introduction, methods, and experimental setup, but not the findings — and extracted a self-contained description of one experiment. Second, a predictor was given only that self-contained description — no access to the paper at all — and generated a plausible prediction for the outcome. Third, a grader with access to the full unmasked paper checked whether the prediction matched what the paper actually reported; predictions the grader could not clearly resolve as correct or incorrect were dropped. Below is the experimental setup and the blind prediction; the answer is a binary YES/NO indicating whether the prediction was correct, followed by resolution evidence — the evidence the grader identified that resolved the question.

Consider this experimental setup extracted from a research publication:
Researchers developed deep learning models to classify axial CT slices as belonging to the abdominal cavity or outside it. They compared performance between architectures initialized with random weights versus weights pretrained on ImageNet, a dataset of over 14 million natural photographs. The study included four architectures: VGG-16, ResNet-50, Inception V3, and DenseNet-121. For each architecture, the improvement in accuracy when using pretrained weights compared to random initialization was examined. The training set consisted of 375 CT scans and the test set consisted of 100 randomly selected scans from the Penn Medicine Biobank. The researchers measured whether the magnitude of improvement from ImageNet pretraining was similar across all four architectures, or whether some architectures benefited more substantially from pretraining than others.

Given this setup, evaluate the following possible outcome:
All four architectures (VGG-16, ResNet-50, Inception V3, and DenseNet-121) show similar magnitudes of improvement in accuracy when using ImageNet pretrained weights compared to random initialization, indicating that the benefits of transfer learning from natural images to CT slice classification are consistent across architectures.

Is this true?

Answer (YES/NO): NO